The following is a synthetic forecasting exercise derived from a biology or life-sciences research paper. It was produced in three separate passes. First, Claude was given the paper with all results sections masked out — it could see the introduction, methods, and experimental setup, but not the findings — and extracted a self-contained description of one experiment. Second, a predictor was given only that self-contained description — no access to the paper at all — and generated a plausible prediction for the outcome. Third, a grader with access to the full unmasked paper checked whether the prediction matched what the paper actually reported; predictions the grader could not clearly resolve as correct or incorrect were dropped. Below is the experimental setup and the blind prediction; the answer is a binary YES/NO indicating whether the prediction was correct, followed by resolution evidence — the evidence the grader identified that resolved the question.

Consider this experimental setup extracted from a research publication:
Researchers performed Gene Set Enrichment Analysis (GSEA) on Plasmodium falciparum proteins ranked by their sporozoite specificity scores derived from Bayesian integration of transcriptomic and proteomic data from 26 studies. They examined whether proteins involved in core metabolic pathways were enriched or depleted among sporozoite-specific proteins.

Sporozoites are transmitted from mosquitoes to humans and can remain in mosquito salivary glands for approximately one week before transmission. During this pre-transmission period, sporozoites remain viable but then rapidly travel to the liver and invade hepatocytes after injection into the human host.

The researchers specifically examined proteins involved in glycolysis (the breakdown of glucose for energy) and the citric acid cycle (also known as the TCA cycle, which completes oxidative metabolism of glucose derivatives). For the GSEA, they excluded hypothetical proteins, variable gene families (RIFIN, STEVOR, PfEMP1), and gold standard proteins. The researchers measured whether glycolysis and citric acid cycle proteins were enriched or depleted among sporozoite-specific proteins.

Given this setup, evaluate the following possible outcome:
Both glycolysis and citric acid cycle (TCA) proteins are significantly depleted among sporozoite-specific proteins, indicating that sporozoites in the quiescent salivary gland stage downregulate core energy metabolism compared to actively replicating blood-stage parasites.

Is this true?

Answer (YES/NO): YES